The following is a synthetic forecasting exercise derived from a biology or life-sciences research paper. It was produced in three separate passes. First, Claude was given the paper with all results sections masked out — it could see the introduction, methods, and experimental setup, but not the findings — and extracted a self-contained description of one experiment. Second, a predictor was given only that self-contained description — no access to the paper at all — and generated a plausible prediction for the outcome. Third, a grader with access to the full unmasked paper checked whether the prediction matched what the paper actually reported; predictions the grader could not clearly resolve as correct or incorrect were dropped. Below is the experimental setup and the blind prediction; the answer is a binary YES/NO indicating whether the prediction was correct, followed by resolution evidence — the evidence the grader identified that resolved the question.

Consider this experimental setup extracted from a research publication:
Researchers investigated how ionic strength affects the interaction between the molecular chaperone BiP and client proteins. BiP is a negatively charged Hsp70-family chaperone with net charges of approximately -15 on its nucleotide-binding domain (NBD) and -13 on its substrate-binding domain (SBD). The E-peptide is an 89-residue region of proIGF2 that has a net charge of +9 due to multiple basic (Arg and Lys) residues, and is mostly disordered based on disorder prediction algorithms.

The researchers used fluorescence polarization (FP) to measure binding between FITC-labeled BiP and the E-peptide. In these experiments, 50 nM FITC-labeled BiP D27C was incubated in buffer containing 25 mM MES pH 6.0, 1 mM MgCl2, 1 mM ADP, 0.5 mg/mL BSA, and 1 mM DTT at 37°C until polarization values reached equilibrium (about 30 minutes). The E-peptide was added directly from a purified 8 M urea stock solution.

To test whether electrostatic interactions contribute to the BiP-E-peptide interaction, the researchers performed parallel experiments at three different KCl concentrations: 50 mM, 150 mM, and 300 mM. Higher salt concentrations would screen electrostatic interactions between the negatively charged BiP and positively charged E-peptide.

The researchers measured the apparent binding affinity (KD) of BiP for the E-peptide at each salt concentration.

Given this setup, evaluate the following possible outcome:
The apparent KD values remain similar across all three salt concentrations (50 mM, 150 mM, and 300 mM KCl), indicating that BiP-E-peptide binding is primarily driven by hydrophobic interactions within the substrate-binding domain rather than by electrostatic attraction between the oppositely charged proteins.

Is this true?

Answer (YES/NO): NO